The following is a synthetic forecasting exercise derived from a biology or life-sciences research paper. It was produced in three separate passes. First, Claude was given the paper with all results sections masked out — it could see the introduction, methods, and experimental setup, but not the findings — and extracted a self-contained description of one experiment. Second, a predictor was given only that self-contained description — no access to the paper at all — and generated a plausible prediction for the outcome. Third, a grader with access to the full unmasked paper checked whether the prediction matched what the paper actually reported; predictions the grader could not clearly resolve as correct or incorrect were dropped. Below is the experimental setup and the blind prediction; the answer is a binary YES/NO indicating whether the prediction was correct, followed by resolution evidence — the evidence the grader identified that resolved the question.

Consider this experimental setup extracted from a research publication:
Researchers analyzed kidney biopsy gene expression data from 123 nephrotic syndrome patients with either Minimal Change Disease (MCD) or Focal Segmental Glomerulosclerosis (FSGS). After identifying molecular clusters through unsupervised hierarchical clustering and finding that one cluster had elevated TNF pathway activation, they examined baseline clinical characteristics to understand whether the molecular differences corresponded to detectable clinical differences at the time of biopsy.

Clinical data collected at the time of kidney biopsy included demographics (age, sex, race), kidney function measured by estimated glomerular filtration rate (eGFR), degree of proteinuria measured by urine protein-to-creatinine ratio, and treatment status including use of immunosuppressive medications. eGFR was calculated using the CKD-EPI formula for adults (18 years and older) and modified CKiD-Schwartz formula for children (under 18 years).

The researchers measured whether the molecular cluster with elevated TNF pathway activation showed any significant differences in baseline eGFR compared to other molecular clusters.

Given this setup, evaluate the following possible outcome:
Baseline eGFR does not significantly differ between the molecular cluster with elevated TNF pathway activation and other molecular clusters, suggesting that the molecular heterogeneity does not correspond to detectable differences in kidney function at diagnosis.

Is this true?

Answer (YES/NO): NO